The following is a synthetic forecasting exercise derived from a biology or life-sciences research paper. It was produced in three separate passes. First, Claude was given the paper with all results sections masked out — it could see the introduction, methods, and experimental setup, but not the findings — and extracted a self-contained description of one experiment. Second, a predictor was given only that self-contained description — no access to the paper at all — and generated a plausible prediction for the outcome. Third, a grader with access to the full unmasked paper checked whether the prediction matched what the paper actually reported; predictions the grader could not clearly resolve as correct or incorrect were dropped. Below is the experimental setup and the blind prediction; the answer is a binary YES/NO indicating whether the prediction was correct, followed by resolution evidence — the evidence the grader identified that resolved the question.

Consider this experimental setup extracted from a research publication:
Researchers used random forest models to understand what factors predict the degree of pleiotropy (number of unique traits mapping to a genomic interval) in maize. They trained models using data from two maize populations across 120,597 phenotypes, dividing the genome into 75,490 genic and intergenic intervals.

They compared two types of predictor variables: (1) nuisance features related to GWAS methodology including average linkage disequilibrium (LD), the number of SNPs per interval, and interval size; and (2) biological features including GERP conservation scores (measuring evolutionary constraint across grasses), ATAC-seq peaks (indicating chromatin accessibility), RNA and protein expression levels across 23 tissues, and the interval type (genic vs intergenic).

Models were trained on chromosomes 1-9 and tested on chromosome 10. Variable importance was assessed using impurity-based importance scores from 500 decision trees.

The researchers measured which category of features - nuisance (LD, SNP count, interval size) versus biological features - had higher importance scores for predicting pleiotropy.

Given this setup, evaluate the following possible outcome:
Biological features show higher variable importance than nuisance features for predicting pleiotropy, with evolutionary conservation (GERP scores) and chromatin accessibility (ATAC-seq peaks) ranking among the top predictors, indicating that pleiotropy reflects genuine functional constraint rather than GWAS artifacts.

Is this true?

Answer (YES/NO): NO